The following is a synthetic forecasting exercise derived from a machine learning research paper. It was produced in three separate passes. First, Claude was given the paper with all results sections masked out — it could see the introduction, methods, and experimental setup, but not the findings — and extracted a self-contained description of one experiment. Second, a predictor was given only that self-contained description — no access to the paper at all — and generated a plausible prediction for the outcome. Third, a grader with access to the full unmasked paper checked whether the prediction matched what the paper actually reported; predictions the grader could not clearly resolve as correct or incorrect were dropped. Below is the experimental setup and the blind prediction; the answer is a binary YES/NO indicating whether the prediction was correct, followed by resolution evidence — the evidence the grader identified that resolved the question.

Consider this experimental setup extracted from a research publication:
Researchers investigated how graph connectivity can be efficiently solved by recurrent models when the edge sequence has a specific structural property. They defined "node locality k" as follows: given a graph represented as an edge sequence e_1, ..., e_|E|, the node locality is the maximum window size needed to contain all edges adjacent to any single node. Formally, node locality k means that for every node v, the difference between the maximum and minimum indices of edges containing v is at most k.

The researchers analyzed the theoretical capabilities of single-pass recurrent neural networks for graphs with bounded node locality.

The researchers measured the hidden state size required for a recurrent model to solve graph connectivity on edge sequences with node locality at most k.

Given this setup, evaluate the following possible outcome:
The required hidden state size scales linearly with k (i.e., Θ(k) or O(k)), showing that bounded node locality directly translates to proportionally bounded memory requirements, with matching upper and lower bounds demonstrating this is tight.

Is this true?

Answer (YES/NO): NO